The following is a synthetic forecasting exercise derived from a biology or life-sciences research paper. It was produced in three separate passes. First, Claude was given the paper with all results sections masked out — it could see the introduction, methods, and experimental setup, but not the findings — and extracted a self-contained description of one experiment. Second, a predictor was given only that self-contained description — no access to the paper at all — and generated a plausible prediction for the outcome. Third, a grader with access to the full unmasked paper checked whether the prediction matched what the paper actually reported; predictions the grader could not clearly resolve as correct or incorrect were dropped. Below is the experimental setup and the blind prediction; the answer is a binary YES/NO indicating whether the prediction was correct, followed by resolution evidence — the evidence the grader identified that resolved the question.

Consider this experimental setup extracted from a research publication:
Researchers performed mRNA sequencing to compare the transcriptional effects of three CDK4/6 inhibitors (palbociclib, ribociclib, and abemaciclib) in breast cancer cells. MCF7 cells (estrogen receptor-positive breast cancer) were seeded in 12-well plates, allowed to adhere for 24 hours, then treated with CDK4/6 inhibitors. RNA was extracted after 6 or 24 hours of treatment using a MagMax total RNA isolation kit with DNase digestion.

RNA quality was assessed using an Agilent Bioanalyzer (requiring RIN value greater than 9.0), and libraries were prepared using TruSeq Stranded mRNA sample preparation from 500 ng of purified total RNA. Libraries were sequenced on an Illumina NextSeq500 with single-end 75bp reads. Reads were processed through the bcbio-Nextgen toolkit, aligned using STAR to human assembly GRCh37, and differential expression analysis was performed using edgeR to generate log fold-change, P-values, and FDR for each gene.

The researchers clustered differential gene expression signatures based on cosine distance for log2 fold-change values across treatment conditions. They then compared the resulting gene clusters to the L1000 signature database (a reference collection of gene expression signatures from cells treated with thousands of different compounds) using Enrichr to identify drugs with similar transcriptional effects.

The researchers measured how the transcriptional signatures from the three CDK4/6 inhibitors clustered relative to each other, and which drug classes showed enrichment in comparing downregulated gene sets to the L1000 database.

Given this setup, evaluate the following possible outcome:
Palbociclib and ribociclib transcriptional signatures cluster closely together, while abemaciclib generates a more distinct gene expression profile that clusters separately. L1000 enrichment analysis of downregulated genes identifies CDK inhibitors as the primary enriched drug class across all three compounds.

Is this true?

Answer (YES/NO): NO